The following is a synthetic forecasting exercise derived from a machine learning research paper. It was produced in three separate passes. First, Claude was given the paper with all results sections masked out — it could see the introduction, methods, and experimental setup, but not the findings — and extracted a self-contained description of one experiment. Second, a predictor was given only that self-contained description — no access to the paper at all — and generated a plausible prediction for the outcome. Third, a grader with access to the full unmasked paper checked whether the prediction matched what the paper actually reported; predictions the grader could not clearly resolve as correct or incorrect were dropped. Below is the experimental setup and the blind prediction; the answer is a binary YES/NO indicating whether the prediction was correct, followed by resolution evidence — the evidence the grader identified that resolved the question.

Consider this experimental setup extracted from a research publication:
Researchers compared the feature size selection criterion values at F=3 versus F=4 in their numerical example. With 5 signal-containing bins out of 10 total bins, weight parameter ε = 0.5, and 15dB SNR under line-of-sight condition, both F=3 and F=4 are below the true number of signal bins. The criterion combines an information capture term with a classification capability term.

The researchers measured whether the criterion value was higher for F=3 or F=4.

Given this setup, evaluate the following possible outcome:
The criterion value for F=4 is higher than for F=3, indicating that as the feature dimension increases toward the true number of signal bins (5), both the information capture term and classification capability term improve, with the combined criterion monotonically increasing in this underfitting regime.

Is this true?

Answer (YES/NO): NO